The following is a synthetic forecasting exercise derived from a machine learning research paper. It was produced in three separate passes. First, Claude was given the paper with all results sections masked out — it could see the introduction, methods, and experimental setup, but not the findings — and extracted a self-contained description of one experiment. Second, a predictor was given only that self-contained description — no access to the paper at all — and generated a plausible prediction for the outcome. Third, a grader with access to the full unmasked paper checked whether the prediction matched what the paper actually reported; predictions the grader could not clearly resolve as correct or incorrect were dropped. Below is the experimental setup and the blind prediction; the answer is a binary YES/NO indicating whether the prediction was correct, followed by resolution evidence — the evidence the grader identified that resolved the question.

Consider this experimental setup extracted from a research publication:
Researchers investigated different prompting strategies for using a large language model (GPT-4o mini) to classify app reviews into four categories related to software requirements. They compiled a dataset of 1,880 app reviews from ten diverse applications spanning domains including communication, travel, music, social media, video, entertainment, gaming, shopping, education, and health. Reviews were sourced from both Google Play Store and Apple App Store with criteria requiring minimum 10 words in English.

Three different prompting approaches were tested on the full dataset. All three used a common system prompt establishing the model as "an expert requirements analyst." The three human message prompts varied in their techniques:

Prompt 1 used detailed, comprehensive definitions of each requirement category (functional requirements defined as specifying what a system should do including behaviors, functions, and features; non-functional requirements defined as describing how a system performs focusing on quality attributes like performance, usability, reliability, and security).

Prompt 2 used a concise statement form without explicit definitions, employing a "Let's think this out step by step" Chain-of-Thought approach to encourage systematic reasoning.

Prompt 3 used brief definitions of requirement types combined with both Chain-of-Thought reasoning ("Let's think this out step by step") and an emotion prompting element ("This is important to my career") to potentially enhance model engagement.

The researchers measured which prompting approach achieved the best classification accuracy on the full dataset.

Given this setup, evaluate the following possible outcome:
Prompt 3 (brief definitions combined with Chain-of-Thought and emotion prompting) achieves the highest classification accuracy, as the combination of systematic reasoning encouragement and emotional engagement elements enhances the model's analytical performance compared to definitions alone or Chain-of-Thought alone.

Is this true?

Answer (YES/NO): YES